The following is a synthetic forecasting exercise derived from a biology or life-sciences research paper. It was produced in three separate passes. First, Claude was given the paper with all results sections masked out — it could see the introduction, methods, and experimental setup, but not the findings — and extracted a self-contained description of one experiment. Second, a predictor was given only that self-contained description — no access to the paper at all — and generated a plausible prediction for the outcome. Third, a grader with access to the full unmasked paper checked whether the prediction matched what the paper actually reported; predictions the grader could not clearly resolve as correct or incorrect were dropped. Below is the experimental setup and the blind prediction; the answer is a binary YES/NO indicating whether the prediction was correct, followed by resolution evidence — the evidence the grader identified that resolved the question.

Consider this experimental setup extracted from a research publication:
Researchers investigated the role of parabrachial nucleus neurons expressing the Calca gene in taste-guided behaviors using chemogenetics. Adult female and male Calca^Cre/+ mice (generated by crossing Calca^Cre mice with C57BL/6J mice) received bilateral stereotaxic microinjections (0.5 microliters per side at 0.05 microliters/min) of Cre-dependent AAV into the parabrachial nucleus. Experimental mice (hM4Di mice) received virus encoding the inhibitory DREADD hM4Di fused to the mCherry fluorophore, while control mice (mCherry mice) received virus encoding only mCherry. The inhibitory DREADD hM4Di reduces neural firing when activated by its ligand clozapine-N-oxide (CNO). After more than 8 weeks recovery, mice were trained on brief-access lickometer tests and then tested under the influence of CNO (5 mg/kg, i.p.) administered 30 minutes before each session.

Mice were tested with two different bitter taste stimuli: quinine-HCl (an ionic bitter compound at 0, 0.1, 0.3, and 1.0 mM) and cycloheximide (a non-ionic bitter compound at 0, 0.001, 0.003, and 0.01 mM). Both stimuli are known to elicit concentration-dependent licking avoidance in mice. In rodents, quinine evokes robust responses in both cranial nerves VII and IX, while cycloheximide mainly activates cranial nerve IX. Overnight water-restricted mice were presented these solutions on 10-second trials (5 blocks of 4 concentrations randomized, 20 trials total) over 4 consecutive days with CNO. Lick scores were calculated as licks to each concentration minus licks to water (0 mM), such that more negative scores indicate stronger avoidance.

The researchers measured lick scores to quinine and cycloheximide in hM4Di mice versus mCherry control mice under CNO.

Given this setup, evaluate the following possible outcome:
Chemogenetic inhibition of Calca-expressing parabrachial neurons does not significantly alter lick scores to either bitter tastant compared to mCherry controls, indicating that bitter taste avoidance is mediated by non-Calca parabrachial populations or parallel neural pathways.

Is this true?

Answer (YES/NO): NO